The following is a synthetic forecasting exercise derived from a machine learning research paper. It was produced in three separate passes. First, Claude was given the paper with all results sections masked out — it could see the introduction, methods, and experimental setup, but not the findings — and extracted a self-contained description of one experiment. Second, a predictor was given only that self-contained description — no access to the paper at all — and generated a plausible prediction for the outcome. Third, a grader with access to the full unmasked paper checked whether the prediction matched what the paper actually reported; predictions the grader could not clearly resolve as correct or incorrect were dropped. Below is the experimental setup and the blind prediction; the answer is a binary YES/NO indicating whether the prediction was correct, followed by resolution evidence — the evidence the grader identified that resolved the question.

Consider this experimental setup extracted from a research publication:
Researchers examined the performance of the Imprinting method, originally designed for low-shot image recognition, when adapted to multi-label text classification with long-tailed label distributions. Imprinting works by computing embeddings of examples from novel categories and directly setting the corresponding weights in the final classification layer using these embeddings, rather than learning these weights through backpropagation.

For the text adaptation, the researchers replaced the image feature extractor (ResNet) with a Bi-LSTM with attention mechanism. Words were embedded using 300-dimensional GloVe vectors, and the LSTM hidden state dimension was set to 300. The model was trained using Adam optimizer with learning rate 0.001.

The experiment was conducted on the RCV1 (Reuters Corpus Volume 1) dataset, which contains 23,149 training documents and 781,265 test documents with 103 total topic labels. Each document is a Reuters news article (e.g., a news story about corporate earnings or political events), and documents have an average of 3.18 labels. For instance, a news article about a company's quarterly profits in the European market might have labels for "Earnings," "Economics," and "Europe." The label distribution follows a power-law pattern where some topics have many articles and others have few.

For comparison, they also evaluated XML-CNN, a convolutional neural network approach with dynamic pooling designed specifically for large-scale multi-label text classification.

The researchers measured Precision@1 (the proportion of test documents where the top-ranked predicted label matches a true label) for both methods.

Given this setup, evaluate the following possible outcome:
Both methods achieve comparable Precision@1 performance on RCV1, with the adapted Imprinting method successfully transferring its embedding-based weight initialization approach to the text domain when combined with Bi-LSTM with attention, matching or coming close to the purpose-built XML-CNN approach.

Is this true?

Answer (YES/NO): NO